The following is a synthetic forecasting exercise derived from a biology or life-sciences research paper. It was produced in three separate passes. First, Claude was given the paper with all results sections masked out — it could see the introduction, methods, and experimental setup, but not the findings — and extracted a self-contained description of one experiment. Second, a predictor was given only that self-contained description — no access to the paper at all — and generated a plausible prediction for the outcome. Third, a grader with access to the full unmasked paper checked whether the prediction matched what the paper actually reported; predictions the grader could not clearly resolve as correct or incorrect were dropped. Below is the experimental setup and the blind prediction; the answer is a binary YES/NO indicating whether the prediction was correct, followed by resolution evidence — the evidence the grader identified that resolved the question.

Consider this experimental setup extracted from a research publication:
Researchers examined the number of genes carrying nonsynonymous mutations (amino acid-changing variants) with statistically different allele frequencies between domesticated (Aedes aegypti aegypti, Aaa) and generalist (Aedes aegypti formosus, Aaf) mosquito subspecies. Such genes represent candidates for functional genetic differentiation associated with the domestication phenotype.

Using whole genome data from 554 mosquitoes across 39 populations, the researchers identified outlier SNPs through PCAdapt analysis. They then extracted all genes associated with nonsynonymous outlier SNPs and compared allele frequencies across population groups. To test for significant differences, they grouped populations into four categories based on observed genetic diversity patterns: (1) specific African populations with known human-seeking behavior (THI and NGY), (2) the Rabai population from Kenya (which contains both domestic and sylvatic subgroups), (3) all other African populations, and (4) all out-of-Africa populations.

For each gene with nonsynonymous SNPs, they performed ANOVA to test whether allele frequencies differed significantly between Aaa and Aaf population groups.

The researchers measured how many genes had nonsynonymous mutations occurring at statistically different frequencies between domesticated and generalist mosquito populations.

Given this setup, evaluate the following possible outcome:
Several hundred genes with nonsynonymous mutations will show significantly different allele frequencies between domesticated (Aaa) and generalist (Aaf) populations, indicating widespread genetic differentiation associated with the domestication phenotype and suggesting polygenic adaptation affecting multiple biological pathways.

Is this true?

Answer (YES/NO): YES